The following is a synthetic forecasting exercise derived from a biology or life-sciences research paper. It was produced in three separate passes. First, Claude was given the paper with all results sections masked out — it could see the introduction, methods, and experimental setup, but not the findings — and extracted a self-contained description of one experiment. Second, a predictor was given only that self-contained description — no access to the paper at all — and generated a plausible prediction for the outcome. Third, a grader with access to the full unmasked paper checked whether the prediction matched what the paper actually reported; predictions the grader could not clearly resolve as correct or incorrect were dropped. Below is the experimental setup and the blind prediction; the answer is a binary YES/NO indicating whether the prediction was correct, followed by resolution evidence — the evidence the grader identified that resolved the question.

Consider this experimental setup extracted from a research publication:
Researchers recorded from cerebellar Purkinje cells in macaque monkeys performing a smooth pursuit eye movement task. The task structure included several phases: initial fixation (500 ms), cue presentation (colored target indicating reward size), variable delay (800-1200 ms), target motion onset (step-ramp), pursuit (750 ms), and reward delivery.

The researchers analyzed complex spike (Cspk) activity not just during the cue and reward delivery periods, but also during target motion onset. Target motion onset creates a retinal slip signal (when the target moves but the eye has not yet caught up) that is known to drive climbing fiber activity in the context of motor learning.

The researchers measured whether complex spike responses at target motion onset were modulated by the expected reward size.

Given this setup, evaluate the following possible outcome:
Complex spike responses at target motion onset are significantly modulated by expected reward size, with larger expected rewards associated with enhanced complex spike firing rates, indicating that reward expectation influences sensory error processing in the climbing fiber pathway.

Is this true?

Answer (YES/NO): NO